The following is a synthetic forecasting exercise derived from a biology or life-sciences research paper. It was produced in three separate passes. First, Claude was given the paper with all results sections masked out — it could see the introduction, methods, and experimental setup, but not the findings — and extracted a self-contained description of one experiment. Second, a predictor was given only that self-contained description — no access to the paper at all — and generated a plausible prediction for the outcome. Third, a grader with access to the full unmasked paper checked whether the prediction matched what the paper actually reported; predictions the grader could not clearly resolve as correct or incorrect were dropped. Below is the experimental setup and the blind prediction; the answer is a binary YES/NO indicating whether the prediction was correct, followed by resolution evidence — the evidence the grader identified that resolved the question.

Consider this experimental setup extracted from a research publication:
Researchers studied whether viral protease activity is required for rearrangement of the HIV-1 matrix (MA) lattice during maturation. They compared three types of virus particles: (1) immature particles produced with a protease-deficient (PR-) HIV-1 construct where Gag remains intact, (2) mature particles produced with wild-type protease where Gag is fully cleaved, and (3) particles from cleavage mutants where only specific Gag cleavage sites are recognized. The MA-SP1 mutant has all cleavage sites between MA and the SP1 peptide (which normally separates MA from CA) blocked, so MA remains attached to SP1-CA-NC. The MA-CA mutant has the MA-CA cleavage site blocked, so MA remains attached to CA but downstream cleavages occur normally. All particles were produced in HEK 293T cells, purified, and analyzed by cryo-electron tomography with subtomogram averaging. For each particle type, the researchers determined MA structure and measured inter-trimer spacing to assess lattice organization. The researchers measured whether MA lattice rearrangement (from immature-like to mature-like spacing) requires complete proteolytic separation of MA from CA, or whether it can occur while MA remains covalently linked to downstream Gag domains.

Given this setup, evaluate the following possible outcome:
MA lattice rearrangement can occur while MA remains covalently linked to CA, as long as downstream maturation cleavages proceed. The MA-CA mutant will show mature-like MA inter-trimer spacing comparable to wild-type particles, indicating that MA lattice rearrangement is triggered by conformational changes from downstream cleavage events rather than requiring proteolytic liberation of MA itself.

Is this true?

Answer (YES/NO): YES